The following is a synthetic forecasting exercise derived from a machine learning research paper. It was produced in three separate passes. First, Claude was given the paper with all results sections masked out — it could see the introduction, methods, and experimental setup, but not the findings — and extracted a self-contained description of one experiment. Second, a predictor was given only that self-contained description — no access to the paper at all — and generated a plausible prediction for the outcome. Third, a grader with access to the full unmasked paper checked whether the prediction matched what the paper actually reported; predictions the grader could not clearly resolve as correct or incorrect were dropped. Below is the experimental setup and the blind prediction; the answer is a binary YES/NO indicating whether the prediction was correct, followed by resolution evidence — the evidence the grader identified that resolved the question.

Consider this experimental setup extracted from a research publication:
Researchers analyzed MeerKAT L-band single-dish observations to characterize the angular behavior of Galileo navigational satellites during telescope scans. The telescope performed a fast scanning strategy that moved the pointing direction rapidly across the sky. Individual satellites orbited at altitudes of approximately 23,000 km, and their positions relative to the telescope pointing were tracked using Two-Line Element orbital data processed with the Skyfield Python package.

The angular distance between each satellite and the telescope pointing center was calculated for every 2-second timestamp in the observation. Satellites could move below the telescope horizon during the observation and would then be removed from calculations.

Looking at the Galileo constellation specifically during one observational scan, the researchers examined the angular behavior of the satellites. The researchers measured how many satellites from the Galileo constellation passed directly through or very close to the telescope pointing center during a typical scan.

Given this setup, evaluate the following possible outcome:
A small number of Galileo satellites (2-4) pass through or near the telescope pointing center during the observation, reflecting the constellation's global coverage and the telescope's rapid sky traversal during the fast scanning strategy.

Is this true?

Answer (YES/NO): NO